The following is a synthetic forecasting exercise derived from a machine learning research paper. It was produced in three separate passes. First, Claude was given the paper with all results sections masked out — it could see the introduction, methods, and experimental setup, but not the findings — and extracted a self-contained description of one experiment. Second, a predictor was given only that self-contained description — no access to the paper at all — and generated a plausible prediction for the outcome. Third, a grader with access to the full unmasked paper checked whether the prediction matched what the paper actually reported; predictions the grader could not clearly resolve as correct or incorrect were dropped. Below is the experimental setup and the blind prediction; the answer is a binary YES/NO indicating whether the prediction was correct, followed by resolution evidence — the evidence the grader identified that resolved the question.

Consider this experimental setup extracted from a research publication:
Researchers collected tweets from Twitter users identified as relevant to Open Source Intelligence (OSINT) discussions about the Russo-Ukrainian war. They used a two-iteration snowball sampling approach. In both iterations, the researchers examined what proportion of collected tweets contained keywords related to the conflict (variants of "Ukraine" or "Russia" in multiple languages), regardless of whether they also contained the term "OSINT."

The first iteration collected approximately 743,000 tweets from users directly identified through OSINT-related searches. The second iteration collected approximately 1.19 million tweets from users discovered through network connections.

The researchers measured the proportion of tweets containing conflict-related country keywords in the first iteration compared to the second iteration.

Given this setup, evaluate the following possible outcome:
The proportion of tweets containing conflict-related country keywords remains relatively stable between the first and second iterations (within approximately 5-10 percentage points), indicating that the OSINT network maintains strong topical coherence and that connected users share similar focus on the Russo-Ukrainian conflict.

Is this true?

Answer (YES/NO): YES